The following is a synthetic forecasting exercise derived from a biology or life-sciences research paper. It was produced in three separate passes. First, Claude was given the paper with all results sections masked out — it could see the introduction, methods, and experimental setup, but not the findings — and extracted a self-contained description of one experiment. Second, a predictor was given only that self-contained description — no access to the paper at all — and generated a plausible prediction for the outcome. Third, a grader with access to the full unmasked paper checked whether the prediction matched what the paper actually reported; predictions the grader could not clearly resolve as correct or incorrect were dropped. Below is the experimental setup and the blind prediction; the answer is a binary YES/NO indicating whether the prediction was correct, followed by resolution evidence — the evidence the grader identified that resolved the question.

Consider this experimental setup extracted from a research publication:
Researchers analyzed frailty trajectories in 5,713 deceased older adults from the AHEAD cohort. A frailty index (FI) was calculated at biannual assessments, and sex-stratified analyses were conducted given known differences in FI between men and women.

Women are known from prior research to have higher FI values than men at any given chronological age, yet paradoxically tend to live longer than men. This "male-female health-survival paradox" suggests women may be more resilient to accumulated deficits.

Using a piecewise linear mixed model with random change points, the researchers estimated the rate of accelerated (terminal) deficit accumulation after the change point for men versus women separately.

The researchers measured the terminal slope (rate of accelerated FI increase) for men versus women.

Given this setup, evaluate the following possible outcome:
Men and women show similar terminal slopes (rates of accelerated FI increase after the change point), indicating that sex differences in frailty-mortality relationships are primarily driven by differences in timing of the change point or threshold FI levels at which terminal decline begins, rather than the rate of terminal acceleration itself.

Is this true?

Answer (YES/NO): NO